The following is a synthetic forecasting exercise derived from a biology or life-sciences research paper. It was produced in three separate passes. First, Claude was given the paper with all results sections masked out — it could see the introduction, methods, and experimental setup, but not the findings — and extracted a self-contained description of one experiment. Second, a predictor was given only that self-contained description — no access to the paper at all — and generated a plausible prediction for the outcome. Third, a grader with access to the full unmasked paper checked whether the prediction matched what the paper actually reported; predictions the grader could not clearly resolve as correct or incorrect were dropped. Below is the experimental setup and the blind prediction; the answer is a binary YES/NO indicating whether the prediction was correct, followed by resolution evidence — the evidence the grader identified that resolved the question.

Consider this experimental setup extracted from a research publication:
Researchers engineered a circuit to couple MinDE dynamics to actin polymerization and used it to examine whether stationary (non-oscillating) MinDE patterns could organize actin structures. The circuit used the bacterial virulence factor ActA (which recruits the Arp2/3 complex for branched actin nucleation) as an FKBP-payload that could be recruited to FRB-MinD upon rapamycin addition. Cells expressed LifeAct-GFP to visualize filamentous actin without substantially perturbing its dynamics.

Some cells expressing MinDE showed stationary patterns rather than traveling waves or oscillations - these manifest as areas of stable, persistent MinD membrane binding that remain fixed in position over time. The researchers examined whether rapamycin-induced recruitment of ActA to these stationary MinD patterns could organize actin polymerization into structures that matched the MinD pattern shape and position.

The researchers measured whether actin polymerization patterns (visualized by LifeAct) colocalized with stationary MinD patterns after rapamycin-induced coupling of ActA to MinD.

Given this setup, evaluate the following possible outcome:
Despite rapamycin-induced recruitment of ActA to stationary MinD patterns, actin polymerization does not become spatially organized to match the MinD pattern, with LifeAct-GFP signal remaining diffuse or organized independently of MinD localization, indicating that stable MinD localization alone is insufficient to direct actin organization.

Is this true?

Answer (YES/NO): NO